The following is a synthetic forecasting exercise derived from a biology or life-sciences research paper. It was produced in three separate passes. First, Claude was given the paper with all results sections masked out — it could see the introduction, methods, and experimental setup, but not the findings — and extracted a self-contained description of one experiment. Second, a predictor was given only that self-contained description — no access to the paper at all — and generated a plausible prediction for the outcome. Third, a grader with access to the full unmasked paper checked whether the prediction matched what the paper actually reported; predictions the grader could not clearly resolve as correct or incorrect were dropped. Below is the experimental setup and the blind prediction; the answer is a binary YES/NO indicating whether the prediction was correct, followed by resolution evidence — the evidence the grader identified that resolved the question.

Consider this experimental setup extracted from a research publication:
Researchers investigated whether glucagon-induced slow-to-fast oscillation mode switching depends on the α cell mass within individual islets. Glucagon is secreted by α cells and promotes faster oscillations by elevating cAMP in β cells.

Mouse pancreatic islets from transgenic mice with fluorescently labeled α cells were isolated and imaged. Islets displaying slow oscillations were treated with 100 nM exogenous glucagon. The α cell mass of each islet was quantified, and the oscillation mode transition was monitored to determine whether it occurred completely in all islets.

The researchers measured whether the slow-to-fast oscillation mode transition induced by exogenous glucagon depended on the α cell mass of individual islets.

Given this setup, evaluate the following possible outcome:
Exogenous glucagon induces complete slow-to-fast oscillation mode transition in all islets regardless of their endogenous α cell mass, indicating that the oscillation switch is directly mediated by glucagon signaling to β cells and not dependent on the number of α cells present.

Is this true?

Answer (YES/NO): YES